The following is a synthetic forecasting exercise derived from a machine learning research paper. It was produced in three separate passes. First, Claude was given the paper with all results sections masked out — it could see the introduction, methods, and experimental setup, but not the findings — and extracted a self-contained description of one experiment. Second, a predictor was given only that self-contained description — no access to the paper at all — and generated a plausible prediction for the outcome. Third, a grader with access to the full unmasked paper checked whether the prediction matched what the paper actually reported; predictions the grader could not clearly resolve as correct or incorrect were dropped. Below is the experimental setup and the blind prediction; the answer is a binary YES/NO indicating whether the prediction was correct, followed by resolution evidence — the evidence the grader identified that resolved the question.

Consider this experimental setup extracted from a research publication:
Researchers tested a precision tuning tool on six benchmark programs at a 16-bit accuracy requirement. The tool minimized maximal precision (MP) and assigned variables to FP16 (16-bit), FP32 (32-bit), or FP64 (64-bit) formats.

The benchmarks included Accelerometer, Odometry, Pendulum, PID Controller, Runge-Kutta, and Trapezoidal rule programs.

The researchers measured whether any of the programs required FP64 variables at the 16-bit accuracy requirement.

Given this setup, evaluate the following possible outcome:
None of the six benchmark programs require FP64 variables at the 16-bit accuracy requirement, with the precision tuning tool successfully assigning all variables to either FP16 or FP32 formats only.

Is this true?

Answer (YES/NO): NO